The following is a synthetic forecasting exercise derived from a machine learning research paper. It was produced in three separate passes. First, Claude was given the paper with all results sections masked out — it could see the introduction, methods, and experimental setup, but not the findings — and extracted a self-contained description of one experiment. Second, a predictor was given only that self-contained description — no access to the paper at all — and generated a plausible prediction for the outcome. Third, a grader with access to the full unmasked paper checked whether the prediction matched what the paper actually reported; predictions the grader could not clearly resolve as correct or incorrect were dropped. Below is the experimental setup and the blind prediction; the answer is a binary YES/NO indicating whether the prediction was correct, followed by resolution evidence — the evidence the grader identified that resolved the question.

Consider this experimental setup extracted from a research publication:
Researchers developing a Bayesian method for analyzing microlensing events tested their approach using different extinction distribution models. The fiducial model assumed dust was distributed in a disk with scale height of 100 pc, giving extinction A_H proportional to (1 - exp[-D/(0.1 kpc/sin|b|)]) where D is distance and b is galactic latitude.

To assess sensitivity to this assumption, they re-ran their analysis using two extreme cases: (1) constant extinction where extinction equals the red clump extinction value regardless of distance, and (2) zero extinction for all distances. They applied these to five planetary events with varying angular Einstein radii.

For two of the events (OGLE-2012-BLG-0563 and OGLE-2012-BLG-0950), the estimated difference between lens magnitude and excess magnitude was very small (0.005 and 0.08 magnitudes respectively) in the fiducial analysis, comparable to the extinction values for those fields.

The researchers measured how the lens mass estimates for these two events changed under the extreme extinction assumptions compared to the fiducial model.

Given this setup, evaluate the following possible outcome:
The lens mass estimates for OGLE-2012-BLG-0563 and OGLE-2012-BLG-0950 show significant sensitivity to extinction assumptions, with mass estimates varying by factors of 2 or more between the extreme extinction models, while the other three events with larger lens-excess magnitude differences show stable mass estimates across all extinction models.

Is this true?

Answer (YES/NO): NO